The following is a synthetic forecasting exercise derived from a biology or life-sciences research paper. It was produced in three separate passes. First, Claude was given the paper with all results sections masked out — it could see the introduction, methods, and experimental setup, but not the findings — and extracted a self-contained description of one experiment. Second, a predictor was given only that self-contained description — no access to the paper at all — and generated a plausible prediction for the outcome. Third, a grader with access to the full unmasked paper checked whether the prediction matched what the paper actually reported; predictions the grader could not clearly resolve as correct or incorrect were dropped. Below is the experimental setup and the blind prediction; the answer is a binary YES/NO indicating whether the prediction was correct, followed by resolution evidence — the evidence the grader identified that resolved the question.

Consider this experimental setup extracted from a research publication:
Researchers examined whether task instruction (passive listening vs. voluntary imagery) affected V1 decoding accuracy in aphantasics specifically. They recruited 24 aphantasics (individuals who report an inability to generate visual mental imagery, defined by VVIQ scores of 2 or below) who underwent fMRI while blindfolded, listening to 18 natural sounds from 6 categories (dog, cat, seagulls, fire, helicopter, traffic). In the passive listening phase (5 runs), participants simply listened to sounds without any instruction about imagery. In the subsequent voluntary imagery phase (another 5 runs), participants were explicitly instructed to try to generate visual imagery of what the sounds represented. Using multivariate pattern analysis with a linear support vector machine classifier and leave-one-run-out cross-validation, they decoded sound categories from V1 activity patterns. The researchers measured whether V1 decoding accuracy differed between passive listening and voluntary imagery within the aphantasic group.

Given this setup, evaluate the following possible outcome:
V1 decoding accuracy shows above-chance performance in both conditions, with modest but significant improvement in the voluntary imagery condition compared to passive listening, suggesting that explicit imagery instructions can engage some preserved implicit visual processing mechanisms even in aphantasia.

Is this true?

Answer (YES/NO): NO